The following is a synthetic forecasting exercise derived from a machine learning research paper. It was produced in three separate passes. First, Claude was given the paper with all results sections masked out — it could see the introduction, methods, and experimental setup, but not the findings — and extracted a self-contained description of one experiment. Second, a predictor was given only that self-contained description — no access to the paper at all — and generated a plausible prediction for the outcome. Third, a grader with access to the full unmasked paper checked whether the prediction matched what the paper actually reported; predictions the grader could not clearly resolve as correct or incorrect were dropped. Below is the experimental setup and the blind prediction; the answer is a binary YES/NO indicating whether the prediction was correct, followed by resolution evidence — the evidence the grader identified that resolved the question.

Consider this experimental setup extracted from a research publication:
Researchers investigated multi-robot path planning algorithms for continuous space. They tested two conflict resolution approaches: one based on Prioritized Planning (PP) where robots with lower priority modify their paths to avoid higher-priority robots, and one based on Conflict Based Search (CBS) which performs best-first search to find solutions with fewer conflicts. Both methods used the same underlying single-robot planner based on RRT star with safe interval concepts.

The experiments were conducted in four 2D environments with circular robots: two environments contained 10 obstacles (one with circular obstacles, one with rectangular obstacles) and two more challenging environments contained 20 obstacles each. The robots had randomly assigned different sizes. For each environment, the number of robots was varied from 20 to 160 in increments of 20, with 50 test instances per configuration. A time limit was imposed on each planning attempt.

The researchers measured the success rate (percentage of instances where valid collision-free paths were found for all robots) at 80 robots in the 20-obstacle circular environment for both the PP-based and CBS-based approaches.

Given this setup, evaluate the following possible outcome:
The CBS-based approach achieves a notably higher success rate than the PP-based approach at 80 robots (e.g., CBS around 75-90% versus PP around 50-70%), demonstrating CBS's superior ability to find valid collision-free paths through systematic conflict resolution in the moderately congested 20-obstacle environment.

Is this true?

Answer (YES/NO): NO